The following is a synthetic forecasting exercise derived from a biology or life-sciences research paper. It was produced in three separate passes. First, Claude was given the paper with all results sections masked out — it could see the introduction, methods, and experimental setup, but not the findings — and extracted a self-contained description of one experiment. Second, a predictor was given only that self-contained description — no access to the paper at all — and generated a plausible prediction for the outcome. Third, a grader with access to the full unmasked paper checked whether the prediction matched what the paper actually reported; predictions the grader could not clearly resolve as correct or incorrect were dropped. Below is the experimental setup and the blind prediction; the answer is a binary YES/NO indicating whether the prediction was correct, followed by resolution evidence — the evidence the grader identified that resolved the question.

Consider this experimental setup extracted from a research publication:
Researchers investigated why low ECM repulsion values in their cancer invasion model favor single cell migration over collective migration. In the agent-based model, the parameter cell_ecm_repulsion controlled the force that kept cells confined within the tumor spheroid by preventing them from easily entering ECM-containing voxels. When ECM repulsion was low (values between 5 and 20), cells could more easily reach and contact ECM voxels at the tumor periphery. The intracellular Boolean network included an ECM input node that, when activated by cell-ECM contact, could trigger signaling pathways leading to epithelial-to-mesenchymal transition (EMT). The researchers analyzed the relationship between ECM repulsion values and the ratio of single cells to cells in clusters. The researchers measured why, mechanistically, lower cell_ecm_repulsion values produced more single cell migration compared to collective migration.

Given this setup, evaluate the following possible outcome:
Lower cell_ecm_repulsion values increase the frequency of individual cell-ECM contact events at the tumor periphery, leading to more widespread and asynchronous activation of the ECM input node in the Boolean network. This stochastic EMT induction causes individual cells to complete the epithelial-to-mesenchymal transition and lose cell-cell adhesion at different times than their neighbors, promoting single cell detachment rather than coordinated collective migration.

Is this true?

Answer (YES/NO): NO